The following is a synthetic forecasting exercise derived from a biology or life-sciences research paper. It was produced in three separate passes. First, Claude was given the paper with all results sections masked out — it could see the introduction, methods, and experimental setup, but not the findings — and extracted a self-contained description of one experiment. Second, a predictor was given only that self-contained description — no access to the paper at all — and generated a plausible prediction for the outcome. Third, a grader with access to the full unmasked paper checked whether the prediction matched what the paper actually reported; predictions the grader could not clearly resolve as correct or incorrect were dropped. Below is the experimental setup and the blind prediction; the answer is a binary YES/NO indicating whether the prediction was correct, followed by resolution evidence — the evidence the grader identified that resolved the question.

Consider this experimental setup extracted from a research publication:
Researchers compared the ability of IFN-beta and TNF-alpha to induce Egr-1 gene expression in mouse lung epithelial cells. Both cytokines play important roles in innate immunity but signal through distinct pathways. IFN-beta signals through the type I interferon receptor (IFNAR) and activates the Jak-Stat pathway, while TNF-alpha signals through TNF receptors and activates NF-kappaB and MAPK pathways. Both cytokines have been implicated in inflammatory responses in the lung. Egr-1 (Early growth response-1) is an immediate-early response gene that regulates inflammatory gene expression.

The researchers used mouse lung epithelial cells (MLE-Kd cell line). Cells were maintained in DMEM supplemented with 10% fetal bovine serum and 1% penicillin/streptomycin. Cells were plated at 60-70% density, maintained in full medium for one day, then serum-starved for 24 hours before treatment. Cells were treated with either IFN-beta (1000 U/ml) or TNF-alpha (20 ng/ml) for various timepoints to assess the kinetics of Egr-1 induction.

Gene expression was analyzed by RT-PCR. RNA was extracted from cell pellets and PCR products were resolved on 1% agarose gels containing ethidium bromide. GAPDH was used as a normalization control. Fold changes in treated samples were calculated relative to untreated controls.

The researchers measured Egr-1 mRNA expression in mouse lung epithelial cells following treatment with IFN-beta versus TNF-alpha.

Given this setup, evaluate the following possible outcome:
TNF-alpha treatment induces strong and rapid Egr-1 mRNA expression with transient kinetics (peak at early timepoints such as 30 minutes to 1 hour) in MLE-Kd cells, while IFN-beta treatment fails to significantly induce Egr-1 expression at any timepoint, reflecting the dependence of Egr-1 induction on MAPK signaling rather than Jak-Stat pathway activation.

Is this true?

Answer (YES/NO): NO